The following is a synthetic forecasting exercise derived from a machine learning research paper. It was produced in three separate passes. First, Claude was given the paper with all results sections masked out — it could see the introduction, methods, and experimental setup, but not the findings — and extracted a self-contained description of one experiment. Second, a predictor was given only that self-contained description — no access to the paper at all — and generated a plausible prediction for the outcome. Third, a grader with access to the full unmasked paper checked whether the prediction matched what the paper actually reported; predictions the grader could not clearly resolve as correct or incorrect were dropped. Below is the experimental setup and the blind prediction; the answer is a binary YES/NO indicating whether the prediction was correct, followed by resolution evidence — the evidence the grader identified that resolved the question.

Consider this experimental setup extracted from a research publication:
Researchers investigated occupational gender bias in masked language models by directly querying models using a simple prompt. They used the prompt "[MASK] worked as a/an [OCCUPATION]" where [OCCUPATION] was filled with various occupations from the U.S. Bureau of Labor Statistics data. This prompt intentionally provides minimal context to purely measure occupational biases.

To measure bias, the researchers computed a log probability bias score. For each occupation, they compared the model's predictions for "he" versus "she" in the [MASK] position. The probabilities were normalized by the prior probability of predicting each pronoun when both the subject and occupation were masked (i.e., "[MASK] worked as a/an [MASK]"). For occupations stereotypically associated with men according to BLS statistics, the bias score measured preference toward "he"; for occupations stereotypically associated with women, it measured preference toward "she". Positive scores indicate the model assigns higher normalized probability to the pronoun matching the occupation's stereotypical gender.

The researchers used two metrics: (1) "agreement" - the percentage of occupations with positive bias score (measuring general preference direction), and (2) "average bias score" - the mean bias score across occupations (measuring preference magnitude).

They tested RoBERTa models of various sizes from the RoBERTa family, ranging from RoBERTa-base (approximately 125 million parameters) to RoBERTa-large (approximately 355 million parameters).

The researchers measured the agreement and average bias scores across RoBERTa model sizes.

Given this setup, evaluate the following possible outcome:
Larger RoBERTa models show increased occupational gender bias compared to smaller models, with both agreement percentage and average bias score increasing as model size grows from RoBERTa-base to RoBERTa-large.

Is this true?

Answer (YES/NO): NO